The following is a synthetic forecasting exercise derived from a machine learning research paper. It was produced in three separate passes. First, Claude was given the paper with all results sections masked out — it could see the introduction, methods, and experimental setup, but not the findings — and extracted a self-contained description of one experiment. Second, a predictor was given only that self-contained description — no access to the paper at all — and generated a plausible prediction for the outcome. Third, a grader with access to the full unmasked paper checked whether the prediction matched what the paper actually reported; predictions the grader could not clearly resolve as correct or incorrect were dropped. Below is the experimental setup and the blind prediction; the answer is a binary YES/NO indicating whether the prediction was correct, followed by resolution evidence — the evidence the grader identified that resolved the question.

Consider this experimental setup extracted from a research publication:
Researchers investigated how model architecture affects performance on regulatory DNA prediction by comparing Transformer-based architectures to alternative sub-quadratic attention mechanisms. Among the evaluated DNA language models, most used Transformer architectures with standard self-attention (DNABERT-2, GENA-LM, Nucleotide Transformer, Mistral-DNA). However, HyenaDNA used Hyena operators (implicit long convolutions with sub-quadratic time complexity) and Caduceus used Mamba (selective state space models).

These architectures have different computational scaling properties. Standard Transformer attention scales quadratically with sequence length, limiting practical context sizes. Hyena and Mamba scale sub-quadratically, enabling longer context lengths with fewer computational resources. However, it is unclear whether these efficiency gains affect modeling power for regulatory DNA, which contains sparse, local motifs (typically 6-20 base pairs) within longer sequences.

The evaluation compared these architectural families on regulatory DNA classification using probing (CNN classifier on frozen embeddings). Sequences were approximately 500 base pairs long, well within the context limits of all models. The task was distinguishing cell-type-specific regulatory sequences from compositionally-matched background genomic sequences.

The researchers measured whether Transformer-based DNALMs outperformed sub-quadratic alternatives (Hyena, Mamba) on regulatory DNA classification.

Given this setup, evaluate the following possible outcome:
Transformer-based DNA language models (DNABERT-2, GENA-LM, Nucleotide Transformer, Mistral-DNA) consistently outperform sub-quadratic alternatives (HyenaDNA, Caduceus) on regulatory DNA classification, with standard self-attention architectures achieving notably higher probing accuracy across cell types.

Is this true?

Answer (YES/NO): NO